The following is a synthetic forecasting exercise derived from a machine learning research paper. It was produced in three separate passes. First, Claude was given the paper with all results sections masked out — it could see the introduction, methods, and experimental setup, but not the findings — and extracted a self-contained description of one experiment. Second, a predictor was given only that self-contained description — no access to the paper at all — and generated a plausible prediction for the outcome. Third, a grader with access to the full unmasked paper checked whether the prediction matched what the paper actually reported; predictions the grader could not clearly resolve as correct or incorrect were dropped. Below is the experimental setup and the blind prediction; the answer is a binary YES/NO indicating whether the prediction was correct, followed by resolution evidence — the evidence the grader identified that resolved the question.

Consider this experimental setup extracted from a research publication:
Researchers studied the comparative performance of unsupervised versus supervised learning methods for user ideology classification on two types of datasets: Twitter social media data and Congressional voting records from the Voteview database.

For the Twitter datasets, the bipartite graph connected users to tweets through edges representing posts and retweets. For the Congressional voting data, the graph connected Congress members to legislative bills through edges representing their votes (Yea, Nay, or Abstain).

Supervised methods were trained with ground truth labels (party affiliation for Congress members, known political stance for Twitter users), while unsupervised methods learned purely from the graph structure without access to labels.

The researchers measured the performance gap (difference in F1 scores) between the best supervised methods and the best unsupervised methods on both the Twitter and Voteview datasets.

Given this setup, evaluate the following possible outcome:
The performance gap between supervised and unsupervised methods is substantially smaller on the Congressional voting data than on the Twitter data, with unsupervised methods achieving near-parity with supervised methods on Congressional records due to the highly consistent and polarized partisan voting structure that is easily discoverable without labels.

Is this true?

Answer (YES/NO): YES